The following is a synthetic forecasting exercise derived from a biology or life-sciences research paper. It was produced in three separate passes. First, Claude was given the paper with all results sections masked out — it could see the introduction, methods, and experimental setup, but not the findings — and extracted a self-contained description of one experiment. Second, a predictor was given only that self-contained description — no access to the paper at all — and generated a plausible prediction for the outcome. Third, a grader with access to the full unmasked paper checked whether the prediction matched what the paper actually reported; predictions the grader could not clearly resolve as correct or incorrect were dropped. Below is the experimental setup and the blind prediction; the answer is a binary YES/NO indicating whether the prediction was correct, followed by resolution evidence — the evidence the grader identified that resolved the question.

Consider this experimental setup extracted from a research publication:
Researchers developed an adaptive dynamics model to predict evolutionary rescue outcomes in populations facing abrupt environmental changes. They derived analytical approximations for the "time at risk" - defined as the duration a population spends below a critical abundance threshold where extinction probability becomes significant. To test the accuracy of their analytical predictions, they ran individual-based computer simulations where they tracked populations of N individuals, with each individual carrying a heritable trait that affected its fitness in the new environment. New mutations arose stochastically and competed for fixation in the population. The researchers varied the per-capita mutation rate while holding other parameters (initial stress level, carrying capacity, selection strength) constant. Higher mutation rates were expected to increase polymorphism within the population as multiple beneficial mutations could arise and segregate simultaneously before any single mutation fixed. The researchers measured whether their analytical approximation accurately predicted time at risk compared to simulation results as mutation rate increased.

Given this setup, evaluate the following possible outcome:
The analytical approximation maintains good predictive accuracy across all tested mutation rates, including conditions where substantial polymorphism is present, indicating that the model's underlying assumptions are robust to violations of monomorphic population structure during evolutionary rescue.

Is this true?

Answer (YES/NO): NO